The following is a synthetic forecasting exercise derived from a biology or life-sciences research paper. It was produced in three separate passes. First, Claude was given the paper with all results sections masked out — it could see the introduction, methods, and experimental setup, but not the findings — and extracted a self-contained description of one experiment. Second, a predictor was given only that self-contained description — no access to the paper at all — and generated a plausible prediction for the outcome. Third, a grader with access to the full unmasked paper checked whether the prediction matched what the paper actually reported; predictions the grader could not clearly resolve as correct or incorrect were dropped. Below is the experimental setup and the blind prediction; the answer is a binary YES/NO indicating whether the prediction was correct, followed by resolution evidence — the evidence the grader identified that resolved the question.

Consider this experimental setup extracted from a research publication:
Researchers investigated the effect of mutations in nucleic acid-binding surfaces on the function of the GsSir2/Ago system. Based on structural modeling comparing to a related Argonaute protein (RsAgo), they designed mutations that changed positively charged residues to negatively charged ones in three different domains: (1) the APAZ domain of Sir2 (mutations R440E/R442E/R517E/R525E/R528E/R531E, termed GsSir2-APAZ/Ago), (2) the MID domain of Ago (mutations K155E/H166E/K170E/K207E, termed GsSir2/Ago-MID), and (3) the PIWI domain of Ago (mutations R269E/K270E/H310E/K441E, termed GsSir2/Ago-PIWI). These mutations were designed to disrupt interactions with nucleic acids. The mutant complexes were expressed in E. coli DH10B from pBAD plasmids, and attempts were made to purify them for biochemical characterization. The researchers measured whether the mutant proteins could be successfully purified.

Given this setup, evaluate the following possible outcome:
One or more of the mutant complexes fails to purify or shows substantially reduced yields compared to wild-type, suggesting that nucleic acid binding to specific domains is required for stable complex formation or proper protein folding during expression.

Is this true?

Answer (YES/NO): YES